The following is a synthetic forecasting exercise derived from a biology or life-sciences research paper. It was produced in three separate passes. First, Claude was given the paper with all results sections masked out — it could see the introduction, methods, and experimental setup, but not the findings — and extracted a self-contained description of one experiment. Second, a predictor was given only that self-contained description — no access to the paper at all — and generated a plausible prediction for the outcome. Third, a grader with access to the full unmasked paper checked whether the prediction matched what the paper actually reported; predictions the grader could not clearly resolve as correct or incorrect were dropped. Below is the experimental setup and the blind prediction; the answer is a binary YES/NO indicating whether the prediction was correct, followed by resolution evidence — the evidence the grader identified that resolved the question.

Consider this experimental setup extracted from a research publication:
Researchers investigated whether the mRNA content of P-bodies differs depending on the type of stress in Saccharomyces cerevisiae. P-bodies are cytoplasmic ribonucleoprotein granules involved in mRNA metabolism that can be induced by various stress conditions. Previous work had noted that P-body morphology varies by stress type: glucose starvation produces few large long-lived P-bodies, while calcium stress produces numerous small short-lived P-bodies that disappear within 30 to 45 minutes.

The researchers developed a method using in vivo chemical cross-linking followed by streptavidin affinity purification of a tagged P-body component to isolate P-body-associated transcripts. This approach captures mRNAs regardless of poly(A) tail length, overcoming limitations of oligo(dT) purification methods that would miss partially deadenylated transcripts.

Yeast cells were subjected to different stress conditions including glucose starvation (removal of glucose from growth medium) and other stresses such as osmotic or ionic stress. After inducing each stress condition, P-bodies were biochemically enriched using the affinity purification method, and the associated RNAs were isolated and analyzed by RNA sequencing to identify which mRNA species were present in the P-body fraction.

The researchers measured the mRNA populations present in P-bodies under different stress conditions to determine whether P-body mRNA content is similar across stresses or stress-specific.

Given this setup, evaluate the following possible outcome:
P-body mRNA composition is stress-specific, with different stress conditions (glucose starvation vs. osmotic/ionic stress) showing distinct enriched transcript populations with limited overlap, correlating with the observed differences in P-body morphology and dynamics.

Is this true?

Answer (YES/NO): NO